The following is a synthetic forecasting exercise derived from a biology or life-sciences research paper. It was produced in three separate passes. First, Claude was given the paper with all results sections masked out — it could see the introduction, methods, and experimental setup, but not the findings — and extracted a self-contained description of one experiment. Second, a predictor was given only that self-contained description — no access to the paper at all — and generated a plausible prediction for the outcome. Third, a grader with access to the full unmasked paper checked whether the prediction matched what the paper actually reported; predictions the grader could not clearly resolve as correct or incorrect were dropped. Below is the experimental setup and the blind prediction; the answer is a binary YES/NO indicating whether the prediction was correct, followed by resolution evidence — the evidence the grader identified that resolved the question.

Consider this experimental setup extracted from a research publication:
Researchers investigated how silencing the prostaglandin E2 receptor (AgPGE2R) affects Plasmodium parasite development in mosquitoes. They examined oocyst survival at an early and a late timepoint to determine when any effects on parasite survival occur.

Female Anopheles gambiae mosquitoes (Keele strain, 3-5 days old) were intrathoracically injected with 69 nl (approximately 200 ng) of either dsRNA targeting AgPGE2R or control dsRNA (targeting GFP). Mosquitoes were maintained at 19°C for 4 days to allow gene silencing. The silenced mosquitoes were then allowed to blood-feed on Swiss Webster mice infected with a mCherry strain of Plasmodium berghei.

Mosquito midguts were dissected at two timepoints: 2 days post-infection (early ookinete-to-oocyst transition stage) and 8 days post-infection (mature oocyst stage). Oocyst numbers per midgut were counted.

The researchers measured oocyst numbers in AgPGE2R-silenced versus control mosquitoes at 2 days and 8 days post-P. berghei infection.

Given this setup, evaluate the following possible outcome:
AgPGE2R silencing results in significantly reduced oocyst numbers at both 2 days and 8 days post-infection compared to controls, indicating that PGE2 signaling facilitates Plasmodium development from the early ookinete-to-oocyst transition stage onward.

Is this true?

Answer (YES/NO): NO